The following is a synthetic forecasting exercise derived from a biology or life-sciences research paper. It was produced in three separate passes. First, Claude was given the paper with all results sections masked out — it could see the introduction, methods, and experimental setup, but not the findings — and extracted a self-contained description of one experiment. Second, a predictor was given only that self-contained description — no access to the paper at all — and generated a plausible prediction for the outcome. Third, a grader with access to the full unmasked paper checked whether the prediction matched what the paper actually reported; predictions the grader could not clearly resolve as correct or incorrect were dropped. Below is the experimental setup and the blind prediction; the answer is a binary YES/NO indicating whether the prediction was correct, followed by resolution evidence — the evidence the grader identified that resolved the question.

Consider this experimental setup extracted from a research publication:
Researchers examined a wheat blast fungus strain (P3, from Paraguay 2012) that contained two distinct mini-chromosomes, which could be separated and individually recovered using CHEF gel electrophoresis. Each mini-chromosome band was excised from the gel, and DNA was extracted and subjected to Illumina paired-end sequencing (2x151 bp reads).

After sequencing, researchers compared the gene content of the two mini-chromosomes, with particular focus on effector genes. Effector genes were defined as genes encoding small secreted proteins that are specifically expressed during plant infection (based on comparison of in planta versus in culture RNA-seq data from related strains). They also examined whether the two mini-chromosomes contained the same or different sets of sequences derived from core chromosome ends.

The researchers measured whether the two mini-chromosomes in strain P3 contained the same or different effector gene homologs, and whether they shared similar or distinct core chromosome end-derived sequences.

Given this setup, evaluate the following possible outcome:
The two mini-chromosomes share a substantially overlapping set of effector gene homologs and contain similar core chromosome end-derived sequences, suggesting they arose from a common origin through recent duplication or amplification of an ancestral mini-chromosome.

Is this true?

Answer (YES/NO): NO